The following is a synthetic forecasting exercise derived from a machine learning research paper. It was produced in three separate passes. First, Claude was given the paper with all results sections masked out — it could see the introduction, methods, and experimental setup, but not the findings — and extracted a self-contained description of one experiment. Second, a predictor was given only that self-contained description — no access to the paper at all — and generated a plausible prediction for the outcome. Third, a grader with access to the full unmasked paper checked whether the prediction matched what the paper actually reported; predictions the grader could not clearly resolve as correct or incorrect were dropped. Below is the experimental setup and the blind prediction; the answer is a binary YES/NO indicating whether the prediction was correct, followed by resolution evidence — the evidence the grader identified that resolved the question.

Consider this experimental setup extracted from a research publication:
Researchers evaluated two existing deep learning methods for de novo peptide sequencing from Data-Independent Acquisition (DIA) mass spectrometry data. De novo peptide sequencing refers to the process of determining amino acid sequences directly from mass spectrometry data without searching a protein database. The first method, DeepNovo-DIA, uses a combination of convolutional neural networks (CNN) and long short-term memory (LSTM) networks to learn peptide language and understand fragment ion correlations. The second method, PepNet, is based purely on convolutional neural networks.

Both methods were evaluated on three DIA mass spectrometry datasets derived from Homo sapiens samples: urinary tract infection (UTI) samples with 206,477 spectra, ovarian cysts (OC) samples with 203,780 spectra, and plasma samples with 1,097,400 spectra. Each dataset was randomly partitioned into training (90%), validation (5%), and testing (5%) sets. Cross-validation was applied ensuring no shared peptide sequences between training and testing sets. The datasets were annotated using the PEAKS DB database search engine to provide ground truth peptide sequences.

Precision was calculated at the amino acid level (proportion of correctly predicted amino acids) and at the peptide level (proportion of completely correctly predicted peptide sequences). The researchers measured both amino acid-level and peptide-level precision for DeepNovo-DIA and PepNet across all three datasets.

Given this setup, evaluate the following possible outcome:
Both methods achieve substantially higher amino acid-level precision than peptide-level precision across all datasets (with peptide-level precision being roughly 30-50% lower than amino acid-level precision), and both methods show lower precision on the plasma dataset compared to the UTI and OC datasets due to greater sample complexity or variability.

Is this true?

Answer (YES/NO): NO